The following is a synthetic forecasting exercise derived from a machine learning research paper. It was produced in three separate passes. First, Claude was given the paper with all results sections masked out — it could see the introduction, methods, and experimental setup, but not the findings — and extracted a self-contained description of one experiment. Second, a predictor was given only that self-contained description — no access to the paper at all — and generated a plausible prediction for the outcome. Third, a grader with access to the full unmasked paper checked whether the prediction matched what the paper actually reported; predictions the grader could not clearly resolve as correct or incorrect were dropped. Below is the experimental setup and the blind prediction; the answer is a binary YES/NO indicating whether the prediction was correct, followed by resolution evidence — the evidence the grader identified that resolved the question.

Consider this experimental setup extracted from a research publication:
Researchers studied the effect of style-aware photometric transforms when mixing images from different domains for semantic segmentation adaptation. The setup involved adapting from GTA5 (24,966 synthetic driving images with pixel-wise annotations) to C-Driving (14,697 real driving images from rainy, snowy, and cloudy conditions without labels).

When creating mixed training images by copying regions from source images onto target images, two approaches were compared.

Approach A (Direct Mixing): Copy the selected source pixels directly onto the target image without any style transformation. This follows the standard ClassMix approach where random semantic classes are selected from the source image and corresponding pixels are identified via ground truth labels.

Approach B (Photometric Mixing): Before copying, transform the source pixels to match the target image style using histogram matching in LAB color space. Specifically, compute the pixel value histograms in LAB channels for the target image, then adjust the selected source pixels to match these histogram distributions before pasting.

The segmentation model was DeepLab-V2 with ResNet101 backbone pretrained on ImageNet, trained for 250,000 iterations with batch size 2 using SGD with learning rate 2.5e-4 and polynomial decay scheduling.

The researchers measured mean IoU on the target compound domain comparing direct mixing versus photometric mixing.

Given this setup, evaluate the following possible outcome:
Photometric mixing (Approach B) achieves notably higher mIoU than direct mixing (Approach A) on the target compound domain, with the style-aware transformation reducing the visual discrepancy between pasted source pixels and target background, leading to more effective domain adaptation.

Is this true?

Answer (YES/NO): NO